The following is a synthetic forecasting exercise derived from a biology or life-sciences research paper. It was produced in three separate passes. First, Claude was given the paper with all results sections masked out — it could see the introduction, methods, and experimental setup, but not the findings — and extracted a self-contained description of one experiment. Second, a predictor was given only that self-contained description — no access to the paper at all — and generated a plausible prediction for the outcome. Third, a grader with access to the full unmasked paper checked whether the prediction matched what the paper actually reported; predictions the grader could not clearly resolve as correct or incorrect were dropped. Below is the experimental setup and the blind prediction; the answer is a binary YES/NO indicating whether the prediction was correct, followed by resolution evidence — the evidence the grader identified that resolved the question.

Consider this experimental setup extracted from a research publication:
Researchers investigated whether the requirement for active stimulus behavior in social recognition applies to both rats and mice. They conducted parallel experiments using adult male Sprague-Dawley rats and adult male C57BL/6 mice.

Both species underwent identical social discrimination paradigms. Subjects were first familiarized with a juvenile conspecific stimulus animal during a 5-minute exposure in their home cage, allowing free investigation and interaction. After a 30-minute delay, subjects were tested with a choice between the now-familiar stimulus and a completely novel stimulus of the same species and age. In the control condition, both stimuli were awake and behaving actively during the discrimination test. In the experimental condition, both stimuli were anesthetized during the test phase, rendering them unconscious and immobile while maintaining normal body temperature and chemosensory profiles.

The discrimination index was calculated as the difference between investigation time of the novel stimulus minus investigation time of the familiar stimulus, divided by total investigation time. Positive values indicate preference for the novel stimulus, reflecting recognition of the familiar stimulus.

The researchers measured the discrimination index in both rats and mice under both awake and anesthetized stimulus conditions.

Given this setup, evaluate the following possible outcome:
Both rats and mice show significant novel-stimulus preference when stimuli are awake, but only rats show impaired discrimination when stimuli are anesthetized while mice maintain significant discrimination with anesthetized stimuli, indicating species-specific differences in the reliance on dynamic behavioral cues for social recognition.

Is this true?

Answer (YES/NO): NO